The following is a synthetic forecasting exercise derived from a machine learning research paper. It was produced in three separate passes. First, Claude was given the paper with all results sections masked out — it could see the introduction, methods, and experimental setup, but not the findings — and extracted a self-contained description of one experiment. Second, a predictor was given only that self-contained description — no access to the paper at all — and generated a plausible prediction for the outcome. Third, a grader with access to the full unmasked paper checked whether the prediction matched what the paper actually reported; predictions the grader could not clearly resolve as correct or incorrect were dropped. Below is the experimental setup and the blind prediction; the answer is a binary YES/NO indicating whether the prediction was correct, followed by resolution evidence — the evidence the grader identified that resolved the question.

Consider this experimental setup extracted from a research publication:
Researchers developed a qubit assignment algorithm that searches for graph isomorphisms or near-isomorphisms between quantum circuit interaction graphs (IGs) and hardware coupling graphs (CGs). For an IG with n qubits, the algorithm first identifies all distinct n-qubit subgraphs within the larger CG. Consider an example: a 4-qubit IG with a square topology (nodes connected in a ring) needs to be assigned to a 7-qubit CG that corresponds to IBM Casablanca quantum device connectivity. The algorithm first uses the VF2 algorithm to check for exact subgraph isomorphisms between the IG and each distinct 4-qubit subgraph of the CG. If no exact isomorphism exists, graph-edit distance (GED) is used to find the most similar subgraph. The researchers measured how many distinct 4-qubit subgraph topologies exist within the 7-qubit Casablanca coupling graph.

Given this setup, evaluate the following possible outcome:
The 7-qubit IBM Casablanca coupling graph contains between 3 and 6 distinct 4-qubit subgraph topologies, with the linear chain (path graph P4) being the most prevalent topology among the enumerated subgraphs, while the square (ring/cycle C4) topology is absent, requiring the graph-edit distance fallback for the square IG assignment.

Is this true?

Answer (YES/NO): NO